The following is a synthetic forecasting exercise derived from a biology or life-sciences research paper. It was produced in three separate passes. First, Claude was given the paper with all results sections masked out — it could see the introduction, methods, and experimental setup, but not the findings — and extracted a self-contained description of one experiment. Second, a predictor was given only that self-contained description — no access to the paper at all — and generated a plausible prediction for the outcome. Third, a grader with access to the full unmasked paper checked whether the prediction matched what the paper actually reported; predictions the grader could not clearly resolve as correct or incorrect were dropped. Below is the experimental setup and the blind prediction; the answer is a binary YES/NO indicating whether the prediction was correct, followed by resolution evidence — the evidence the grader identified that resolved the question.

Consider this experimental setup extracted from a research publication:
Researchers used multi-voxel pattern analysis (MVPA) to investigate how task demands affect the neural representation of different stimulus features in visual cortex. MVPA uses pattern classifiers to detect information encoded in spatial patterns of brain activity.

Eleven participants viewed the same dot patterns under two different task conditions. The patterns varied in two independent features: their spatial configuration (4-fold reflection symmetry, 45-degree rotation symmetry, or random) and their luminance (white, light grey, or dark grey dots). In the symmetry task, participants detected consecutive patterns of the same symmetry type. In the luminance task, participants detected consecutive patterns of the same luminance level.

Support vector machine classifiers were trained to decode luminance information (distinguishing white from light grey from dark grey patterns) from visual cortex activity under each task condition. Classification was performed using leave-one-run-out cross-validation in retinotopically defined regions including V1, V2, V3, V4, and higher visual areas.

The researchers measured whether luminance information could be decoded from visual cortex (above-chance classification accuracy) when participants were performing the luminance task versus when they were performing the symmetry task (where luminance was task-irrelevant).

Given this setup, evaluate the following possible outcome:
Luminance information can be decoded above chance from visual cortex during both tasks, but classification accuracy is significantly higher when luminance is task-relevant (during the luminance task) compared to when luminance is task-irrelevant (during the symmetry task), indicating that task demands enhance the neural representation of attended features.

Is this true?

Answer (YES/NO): NO